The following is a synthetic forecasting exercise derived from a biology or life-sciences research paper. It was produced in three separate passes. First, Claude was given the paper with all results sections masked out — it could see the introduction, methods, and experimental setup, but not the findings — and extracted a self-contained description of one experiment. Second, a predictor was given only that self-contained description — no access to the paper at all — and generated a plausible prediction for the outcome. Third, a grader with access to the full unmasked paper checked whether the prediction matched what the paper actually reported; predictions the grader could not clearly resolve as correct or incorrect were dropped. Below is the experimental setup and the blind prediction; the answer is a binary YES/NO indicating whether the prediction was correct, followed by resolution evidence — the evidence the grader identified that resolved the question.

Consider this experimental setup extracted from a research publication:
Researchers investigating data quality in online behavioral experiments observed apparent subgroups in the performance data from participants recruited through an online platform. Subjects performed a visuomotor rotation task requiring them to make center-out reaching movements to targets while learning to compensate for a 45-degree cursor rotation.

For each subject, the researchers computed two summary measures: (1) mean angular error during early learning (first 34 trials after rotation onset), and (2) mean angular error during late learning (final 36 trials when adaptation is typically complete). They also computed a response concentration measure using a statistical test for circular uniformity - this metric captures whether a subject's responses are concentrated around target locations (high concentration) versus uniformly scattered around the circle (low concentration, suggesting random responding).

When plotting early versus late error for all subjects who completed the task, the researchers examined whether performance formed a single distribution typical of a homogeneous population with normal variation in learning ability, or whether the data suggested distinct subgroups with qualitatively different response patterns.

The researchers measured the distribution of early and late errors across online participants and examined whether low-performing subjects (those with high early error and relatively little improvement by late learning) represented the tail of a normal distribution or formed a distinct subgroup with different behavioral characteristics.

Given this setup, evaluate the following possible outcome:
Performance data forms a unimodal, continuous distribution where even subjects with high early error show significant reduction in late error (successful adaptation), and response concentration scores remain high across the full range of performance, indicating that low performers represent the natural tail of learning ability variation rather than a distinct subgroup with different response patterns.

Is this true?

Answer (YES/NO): NO